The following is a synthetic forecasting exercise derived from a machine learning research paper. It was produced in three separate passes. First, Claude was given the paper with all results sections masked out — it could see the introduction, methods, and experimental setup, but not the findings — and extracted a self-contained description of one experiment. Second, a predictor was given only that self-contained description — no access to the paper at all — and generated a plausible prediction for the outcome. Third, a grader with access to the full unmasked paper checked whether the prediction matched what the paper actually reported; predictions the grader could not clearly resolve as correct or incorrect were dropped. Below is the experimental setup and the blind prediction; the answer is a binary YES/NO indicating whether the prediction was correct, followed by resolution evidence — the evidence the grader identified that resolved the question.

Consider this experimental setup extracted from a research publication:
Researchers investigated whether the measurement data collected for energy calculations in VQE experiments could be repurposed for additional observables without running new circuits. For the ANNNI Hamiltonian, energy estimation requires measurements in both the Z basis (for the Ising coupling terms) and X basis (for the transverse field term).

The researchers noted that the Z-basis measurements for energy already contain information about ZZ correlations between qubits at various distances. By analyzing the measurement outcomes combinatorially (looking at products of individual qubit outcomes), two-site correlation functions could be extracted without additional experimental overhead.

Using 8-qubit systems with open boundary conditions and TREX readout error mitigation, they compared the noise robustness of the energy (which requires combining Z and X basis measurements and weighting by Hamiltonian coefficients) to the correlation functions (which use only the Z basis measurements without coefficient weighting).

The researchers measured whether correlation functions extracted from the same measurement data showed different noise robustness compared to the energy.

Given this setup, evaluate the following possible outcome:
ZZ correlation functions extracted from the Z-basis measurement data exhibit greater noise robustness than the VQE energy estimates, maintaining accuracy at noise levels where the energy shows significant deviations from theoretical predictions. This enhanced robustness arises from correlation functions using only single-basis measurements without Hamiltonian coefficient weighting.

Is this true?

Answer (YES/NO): YES